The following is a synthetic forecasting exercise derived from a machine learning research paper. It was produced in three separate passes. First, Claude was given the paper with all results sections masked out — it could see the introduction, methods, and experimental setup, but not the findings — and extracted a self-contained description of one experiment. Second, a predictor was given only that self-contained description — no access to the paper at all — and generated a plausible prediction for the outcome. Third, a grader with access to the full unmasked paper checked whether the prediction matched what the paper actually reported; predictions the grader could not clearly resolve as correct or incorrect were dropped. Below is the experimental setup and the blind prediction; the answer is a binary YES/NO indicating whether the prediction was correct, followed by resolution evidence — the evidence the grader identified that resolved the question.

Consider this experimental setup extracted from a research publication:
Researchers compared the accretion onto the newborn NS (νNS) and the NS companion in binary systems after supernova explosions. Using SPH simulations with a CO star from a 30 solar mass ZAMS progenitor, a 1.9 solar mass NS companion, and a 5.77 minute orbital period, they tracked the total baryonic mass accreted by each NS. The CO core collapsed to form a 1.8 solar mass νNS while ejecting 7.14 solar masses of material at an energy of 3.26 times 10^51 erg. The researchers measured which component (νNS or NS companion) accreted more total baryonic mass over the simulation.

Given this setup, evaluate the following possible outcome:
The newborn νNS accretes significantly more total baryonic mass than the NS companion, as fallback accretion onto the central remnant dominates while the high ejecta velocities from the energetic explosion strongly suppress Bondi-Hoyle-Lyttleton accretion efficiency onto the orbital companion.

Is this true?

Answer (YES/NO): YES